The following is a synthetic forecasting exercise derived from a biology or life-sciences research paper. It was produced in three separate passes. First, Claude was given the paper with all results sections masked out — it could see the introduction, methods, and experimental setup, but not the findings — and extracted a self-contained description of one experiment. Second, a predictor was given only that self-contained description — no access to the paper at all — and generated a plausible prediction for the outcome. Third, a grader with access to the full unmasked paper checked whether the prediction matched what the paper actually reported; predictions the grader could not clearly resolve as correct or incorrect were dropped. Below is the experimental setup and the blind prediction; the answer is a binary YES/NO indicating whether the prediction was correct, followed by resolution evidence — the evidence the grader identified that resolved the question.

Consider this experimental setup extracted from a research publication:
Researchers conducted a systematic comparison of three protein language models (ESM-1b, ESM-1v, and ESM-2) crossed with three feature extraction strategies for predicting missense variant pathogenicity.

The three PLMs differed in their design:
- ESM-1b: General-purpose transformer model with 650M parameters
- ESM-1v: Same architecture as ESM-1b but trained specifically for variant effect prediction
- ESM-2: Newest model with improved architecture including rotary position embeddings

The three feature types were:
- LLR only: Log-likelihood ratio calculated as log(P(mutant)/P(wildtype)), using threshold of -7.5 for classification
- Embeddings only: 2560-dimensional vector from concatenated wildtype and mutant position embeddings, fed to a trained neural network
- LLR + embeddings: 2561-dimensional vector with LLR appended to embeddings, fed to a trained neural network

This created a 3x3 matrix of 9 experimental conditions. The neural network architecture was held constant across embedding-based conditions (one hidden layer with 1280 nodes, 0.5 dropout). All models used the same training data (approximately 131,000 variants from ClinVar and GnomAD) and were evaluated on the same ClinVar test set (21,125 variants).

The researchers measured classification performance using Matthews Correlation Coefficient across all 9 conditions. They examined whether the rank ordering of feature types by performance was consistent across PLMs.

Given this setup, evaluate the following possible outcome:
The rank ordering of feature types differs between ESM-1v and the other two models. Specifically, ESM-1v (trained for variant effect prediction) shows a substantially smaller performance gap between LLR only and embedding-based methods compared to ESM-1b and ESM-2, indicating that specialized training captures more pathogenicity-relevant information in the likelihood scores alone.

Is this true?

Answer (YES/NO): NO